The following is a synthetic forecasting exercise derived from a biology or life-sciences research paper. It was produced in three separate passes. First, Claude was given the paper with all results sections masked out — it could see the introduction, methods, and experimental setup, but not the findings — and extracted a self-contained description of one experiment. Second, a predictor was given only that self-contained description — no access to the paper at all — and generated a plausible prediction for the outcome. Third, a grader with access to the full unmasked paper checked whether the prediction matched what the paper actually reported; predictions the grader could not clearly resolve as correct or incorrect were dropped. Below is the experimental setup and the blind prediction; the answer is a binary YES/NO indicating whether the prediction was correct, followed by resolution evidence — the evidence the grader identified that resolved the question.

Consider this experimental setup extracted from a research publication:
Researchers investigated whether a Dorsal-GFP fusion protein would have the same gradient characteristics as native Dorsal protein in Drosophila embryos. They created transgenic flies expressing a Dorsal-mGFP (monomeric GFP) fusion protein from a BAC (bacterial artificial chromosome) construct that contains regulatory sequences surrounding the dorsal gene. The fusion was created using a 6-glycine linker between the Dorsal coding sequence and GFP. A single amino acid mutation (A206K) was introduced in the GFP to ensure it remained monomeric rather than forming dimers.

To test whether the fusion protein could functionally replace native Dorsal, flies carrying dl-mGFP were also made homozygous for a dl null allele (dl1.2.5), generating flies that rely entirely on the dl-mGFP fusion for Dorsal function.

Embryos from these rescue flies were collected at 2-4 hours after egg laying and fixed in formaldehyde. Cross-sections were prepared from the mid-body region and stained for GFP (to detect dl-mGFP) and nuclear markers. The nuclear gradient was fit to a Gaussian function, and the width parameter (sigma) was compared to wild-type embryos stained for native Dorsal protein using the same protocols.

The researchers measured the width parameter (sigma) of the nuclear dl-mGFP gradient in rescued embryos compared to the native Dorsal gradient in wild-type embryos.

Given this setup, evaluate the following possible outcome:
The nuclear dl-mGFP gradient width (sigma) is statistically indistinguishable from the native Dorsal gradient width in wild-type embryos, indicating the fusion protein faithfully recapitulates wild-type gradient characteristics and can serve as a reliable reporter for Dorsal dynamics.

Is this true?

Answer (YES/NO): NO